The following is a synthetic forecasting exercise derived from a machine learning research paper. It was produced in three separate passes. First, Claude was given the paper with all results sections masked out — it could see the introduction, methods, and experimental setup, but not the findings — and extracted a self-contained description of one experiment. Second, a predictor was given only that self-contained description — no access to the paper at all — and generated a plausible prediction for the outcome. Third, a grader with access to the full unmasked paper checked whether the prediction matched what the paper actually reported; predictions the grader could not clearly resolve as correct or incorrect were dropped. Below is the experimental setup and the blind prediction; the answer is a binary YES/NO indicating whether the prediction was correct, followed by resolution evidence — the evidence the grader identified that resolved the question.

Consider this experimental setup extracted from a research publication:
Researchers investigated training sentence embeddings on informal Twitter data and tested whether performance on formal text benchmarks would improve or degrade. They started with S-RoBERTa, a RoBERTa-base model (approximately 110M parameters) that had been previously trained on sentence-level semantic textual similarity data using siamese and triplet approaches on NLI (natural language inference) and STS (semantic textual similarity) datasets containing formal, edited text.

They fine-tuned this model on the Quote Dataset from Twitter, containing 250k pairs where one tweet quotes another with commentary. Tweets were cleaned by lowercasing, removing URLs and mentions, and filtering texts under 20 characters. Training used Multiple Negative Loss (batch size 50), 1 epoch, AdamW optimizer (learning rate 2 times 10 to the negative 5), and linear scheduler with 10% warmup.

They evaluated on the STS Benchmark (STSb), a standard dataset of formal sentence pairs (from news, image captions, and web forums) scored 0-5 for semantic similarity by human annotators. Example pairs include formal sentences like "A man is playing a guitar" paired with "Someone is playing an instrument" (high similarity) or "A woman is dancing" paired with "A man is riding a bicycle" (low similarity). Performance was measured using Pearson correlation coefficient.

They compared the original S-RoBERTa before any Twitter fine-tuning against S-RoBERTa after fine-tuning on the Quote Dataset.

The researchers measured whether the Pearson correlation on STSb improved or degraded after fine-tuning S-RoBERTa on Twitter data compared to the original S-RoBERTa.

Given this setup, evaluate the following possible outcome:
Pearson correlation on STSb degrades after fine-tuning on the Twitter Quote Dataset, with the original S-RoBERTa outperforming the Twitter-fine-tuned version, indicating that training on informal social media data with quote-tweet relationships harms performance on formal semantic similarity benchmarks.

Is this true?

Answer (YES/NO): YES